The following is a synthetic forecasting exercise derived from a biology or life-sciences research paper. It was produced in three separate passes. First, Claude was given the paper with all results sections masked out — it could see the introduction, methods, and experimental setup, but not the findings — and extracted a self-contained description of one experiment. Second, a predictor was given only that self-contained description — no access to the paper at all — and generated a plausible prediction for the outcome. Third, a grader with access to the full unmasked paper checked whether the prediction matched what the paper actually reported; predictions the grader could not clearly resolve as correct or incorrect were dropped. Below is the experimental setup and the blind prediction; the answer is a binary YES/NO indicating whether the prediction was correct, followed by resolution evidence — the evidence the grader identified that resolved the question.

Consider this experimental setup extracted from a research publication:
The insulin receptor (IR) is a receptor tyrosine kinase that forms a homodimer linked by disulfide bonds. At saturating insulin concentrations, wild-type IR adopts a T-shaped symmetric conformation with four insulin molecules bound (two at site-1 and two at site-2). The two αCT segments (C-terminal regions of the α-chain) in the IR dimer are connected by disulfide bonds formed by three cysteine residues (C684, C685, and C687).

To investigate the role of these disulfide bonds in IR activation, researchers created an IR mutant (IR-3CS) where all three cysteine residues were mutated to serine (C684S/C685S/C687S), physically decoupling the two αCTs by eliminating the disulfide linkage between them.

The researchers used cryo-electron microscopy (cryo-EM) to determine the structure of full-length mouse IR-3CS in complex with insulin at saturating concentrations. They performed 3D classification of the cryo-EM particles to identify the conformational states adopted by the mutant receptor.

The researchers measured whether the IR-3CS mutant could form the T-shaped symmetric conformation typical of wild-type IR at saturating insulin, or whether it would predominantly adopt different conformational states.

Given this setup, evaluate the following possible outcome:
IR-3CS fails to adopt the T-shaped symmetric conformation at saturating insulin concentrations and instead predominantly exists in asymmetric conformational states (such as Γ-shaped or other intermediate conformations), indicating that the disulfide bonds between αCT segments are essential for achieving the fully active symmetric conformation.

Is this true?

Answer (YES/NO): NO